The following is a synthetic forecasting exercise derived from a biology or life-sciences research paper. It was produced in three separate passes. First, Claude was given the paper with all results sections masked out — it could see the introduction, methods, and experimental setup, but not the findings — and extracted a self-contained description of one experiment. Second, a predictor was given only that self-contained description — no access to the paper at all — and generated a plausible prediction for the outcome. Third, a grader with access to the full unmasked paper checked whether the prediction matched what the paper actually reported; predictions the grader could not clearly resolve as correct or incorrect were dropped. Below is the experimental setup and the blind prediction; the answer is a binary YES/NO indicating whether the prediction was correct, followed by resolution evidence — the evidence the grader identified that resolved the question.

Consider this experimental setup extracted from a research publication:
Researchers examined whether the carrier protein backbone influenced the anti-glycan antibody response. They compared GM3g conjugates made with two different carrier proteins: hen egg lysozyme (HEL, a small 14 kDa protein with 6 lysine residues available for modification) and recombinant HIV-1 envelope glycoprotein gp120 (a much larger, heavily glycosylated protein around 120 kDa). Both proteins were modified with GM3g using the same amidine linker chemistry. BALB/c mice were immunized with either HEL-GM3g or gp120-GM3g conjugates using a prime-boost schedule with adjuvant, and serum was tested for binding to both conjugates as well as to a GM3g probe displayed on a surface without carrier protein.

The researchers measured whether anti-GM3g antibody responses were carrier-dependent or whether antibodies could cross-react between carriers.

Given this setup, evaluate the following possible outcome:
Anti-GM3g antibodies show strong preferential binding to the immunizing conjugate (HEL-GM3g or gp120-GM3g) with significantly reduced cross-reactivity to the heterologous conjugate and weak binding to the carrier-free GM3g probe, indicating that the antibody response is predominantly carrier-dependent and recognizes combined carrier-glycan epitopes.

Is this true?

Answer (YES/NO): NO